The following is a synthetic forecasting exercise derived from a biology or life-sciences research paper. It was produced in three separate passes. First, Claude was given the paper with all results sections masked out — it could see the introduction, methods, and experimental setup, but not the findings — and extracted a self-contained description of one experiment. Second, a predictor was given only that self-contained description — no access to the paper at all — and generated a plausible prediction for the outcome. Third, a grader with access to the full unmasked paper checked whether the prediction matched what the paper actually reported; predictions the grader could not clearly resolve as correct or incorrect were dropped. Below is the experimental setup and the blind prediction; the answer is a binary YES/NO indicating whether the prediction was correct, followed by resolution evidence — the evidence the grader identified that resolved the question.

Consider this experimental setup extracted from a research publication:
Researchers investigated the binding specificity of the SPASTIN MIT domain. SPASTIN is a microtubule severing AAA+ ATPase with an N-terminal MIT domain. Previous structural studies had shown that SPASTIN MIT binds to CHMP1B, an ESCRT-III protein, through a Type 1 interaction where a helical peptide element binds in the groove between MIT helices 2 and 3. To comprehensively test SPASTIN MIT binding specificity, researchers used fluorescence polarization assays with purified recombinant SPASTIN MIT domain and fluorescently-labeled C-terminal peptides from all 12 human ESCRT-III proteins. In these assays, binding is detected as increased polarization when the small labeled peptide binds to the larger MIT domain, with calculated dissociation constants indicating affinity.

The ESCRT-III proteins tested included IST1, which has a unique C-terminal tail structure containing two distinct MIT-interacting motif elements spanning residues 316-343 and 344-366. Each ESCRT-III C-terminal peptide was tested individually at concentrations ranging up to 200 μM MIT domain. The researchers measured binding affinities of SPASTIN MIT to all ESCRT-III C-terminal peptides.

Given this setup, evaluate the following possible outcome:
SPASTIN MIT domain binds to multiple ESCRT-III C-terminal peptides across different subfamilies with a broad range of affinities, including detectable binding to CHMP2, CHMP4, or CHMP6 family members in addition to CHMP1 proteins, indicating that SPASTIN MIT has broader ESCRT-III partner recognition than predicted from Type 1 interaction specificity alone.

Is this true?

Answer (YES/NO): NO